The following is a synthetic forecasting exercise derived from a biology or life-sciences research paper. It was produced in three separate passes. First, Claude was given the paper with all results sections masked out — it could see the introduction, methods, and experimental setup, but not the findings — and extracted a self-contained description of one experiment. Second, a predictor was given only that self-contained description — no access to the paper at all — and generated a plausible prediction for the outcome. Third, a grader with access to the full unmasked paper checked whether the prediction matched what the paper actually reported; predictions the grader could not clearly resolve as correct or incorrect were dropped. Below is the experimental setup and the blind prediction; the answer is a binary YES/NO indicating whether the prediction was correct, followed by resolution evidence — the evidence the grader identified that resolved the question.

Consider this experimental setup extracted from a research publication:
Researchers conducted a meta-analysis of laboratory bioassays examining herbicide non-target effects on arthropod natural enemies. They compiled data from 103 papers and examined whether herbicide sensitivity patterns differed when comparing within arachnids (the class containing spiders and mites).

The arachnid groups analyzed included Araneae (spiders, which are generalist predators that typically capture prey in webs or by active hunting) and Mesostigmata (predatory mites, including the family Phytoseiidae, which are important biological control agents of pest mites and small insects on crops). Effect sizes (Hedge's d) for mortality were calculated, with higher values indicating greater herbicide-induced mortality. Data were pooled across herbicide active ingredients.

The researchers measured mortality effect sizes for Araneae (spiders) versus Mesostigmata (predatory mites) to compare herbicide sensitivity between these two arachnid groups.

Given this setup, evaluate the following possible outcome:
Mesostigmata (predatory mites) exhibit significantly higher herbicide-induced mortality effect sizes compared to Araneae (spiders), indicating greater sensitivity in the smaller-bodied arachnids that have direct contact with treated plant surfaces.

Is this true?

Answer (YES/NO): YES